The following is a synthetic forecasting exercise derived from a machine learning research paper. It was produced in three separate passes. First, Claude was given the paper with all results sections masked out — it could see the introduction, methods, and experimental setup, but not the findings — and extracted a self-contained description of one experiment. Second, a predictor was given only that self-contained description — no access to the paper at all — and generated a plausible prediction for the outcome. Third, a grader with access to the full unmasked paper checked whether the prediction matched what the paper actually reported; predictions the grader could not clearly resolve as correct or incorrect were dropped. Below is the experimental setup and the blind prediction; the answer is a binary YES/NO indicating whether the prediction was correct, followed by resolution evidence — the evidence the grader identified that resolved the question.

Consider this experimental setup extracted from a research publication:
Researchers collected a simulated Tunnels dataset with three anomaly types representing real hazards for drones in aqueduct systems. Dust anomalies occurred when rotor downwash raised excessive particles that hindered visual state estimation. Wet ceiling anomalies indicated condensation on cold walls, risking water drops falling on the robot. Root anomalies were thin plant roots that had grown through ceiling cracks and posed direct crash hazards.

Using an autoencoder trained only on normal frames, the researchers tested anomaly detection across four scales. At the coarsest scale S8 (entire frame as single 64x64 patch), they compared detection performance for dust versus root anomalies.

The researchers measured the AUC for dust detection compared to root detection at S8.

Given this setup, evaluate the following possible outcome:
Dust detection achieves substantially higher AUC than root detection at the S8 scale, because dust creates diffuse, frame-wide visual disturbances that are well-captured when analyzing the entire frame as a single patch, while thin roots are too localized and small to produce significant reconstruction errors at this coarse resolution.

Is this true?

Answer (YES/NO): NO